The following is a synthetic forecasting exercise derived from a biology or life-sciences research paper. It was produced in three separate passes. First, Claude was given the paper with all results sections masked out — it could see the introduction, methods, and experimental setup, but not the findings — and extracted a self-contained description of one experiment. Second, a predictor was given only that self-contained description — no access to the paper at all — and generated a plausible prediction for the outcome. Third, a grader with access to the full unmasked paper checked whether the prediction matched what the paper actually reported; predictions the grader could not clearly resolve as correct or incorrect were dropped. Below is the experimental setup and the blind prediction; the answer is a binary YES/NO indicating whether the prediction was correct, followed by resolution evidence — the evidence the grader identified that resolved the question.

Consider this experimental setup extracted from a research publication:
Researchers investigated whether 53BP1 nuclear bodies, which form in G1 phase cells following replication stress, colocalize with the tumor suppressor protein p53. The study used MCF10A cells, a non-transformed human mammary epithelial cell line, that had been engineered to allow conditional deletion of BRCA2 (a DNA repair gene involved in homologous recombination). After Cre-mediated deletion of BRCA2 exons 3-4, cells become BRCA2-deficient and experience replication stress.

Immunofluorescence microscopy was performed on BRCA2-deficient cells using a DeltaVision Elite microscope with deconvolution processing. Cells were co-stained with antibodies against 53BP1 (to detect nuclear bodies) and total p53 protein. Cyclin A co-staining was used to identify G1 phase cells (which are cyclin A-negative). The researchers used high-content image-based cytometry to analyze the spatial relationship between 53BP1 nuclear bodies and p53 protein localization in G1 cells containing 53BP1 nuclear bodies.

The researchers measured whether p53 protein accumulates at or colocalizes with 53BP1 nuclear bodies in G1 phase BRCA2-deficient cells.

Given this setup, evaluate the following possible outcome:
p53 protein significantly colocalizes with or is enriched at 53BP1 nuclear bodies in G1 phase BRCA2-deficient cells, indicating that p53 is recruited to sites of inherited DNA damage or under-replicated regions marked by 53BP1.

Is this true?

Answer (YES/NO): YES